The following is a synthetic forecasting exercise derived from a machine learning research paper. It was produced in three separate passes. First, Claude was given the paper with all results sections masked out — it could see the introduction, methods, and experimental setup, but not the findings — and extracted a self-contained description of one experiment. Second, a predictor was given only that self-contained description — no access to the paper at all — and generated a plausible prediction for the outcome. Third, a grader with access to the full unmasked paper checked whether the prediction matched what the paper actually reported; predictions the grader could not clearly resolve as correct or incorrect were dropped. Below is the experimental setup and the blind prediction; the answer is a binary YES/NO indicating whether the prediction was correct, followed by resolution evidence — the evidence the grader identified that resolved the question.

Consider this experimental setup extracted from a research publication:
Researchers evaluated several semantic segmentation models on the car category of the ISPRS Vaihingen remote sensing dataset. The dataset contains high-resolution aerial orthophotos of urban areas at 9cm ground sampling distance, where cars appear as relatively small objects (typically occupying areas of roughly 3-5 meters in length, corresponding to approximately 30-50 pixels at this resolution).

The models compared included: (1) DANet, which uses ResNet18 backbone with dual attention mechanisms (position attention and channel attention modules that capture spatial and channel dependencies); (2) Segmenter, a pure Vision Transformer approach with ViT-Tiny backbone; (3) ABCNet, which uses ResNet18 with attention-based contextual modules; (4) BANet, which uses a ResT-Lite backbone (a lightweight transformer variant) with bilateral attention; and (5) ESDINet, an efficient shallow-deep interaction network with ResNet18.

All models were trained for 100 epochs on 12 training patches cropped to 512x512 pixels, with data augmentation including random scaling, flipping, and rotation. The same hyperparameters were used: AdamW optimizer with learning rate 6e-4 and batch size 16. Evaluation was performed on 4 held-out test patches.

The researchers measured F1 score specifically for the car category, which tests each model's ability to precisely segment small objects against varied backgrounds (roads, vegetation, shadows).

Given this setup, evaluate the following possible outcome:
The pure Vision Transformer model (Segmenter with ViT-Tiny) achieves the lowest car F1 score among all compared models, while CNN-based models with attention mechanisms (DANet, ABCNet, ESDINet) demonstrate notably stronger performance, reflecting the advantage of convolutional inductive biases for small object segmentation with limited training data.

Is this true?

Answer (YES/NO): NO